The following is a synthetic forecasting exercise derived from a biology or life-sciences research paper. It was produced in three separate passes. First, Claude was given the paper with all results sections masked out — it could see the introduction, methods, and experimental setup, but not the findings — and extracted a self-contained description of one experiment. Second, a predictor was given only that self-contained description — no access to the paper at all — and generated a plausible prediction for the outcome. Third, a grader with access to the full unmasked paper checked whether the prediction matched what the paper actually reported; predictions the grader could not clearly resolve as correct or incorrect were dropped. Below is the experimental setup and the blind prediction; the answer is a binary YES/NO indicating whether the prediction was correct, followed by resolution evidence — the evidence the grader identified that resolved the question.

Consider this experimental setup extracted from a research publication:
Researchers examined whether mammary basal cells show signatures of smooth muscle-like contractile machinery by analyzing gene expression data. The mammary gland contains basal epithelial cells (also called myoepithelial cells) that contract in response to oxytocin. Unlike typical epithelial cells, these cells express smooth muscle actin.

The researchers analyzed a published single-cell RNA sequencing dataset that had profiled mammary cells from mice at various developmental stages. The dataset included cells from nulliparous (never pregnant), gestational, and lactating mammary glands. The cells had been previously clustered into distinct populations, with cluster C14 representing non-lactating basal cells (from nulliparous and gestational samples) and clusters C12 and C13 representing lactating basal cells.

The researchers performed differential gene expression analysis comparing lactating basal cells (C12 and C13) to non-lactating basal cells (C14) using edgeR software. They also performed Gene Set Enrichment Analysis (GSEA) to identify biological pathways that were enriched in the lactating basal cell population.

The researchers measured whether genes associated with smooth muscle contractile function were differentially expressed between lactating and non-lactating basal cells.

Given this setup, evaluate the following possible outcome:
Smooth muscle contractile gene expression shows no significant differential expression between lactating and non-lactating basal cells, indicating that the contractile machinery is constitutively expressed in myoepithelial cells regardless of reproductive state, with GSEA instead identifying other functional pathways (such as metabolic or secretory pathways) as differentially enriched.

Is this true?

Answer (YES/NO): NO